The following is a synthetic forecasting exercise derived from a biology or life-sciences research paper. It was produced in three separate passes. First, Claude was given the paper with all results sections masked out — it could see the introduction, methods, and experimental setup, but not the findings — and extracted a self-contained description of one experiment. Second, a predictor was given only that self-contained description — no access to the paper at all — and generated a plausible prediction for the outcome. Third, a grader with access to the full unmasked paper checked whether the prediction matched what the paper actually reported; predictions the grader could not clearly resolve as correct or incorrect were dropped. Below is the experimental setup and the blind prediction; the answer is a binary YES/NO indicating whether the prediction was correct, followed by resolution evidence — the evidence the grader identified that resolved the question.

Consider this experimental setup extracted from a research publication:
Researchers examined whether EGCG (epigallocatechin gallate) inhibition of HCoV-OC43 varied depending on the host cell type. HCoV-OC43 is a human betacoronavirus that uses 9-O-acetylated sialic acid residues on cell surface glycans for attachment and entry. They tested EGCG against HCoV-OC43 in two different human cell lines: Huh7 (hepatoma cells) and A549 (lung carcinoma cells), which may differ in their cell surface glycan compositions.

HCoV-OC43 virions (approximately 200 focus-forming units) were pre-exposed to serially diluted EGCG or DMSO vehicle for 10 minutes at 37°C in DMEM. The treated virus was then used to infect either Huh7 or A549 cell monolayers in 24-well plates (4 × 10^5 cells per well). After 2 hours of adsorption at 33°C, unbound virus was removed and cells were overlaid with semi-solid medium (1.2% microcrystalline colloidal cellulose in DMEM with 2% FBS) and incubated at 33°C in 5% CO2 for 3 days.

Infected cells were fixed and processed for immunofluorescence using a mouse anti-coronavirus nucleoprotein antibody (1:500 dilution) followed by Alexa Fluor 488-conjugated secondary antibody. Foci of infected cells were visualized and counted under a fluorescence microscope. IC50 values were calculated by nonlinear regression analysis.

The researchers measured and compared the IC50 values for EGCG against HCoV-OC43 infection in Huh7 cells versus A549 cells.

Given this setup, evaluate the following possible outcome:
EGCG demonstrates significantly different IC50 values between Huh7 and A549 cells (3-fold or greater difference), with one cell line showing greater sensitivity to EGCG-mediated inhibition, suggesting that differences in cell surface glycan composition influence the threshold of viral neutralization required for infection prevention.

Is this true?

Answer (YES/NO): NO